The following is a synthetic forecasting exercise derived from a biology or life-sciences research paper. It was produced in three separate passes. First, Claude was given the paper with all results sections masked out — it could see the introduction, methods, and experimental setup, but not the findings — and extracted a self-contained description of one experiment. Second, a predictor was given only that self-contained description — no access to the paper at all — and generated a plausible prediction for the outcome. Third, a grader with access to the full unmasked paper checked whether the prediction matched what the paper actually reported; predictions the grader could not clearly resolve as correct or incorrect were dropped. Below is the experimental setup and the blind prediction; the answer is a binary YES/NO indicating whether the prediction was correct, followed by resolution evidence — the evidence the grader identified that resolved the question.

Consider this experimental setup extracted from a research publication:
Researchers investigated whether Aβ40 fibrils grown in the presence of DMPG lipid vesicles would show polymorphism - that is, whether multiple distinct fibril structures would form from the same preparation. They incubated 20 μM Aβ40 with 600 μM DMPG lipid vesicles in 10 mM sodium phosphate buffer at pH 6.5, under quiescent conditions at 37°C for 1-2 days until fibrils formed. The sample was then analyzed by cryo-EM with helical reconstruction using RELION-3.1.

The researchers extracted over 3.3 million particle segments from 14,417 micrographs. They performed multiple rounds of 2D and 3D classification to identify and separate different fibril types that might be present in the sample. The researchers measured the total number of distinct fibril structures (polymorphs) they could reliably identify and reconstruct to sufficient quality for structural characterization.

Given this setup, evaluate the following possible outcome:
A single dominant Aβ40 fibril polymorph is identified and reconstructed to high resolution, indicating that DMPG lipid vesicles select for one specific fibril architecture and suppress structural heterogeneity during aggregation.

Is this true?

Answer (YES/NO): NO